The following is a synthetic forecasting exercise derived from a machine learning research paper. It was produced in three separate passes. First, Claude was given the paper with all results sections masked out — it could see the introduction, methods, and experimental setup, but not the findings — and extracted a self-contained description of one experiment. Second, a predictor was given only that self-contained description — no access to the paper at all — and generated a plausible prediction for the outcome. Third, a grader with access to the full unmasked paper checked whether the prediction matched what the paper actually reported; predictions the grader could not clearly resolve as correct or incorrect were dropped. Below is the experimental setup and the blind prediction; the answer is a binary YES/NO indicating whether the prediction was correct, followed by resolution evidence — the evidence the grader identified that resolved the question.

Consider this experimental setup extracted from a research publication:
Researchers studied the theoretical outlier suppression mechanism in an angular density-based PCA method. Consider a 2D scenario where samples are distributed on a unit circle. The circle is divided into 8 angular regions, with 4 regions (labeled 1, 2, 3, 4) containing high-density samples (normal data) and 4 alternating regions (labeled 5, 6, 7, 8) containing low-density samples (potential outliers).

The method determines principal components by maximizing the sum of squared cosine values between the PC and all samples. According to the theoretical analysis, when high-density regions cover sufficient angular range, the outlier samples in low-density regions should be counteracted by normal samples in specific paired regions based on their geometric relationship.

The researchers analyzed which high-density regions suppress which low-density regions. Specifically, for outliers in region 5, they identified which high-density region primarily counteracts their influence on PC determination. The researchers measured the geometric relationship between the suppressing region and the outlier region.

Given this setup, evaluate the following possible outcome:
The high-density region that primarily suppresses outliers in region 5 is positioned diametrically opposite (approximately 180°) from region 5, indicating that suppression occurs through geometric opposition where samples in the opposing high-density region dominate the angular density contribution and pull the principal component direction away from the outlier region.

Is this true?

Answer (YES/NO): NO